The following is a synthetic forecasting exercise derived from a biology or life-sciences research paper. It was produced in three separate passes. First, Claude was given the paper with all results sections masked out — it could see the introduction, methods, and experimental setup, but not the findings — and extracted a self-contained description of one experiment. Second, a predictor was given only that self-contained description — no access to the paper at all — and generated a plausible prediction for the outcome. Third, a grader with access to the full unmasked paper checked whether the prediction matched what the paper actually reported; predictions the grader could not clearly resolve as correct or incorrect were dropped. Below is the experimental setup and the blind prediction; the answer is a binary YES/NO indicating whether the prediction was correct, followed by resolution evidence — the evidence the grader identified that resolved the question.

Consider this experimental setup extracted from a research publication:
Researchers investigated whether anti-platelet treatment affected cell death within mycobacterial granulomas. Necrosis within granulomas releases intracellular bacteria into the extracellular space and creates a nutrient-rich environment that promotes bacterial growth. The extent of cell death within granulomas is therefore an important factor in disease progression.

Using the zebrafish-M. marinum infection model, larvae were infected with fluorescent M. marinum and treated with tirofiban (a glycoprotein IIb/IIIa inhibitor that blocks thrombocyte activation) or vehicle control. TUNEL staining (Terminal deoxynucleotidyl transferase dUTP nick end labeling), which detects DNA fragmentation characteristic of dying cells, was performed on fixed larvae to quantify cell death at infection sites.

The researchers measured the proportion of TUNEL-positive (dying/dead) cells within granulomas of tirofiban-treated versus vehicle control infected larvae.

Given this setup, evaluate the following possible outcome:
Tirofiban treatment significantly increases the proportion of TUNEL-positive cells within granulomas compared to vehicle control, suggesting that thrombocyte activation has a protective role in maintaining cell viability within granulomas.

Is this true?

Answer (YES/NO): NO